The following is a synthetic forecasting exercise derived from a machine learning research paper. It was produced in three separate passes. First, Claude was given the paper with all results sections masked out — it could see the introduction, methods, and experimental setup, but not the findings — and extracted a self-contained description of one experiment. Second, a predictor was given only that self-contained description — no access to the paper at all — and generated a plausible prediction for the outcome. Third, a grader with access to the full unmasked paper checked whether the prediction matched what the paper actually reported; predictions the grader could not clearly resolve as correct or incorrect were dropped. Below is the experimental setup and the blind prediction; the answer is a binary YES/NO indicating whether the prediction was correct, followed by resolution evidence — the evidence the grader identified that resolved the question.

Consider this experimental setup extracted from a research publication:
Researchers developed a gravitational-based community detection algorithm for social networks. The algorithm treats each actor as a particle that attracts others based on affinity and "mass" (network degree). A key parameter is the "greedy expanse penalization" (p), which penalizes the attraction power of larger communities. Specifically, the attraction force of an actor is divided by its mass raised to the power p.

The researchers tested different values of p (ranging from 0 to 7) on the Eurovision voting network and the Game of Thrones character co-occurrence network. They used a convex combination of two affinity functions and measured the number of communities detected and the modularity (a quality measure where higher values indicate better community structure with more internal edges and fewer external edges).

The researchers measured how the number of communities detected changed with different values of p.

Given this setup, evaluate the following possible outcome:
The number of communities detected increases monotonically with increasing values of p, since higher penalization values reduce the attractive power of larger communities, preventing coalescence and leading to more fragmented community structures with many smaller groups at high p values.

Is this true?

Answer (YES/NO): NO